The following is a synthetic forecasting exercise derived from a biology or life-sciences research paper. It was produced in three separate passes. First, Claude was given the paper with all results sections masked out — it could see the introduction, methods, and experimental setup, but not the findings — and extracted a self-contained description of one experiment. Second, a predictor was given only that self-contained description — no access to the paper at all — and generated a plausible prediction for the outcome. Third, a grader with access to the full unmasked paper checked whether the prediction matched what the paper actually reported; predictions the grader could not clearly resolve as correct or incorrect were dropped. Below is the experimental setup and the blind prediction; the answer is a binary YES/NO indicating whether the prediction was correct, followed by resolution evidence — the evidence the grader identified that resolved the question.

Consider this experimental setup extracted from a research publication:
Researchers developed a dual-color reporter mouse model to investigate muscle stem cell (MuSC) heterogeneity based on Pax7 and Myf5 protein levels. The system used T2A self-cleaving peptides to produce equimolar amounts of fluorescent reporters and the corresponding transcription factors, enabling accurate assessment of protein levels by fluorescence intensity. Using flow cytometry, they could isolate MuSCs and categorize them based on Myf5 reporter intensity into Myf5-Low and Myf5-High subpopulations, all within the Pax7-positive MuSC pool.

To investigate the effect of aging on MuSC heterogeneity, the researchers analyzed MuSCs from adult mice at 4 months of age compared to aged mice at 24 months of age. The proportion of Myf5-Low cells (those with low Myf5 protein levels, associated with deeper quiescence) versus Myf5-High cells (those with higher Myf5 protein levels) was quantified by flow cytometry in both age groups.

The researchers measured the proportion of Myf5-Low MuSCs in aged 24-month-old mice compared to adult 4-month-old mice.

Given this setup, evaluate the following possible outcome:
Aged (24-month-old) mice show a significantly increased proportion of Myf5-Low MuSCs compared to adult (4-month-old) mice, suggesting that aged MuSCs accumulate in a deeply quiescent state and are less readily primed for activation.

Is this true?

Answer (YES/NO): NO